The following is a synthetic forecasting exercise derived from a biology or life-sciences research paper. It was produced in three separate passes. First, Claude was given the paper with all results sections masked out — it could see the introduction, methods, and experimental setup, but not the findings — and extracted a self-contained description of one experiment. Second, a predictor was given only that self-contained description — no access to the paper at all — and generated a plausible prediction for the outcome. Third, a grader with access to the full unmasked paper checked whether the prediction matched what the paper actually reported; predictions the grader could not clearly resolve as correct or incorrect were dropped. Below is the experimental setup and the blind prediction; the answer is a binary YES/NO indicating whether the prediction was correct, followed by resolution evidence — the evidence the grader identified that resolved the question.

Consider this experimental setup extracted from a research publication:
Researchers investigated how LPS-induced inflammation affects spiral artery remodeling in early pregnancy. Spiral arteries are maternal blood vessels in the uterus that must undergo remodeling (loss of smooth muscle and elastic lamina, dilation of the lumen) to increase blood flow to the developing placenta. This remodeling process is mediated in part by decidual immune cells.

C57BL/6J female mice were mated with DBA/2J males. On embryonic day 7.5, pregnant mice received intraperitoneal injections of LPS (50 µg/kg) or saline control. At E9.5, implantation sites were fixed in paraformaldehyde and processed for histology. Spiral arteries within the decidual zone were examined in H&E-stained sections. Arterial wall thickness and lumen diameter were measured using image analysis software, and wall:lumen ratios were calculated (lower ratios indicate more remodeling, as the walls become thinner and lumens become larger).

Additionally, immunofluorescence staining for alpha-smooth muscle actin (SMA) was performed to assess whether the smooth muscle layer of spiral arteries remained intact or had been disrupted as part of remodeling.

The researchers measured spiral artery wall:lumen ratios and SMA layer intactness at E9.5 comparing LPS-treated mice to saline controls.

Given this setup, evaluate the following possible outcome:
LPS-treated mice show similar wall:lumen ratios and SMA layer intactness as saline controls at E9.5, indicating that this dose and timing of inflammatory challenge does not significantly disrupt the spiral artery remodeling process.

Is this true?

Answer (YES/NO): NO